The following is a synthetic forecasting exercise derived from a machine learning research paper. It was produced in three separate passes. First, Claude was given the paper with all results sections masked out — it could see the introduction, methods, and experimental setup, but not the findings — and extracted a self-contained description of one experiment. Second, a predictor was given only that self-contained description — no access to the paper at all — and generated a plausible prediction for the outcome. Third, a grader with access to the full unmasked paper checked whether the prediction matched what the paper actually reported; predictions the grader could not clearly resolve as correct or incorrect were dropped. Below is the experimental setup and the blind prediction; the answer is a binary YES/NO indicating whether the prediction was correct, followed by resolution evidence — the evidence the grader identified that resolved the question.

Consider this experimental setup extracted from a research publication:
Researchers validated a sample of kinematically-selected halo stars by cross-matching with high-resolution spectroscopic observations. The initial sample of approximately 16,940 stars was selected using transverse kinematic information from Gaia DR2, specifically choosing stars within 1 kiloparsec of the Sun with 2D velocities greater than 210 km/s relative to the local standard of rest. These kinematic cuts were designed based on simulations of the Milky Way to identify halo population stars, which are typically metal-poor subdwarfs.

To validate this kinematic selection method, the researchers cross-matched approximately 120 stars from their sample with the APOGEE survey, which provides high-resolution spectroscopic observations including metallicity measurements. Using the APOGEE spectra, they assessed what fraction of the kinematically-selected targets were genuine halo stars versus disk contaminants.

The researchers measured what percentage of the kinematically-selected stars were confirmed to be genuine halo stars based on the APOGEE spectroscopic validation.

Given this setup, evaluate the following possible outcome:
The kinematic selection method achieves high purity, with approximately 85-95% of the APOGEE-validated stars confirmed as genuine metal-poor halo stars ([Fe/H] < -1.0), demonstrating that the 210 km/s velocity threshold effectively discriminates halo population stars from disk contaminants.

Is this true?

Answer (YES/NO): NO